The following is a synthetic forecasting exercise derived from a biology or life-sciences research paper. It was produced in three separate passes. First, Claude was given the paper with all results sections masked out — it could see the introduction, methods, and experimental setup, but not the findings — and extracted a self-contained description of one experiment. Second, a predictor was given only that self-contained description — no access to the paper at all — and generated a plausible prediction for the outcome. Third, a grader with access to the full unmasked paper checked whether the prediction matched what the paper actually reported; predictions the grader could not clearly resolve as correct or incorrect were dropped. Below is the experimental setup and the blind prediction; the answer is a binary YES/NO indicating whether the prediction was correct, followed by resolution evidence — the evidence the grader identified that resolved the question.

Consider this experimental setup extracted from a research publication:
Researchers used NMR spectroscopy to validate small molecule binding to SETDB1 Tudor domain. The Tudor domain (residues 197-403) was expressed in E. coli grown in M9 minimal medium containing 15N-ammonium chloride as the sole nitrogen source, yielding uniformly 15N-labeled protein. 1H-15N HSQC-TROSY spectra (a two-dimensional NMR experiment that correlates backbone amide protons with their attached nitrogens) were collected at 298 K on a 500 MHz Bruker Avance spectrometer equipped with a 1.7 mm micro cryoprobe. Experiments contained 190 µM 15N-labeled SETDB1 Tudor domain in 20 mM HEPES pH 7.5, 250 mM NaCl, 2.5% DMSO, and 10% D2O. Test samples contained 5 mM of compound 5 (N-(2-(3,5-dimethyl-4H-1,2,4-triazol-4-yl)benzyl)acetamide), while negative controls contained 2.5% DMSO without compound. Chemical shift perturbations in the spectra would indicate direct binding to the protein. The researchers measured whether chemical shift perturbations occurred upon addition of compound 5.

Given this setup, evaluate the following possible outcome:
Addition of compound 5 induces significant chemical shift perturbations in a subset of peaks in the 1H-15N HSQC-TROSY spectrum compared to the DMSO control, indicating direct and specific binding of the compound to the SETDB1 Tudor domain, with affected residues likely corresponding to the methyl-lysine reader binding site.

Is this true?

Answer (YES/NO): NO